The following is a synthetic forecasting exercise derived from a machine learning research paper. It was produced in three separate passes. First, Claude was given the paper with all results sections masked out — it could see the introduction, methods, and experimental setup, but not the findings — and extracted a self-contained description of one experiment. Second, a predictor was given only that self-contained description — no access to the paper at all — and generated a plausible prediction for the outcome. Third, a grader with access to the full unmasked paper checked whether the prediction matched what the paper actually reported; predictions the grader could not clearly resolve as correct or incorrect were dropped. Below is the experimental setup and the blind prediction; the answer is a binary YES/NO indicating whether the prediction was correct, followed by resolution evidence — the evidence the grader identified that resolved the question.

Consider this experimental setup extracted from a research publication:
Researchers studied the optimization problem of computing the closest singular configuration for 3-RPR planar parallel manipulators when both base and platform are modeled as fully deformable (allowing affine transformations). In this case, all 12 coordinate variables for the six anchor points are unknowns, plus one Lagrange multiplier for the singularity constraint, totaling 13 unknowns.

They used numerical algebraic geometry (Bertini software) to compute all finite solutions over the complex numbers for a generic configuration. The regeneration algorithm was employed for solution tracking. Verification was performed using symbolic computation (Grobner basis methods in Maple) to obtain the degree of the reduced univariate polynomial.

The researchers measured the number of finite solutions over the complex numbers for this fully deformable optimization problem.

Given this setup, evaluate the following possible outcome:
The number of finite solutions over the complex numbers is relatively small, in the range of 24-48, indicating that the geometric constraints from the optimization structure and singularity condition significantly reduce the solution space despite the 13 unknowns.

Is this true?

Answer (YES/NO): NO